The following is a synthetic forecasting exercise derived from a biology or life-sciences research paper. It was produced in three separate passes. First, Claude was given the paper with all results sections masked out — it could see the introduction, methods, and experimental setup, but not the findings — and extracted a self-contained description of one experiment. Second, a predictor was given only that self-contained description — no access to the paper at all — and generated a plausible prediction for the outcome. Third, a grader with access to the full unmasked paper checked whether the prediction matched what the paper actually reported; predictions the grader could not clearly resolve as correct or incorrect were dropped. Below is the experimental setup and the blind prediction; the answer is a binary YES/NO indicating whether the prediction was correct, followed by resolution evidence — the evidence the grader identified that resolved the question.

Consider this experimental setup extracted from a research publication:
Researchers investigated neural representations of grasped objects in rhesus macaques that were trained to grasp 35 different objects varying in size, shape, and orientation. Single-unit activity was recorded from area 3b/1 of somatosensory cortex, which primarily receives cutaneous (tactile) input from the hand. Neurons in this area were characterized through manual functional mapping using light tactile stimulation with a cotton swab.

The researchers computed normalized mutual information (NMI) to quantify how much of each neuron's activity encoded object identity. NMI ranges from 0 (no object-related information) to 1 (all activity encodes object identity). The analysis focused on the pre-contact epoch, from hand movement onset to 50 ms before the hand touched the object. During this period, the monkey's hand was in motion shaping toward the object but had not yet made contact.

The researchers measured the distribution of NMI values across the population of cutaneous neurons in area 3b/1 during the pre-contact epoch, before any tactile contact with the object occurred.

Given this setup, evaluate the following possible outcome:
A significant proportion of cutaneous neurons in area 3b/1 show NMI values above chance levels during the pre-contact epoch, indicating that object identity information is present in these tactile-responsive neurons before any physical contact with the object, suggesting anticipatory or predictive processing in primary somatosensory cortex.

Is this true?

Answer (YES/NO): NO